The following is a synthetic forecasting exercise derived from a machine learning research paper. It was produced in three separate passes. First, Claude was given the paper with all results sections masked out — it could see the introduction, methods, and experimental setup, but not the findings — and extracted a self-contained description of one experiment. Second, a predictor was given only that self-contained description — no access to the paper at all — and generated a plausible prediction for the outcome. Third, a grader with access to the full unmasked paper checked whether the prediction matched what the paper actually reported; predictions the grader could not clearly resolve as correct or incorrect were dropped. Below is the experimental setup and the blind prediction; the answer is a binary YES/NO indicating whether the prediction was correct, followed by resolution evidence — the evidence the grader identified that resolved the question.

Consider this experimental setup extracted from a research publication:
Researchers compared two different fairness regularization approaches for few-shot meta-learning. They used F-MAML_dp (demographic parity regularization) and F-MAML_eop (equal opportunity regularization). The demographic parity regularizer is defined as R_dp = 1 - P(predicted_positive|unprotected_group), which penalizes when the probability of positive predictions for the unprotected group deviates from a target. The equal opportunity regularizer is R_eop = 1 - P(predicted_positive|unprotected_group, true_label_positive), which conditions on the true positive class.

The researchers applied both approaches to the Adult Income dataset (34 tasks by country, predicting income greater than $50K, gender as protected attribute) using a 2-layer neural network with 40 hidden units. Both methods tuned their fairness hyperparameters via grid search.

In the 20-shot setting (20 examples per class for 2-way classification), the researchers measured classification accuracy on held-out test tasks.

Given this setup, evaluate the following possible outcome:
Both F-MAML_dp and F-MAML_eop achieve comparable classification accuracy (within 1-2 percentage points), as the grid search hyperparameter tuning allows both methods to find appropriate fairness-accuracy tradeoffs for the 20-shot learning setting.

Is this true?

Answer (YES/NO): NO